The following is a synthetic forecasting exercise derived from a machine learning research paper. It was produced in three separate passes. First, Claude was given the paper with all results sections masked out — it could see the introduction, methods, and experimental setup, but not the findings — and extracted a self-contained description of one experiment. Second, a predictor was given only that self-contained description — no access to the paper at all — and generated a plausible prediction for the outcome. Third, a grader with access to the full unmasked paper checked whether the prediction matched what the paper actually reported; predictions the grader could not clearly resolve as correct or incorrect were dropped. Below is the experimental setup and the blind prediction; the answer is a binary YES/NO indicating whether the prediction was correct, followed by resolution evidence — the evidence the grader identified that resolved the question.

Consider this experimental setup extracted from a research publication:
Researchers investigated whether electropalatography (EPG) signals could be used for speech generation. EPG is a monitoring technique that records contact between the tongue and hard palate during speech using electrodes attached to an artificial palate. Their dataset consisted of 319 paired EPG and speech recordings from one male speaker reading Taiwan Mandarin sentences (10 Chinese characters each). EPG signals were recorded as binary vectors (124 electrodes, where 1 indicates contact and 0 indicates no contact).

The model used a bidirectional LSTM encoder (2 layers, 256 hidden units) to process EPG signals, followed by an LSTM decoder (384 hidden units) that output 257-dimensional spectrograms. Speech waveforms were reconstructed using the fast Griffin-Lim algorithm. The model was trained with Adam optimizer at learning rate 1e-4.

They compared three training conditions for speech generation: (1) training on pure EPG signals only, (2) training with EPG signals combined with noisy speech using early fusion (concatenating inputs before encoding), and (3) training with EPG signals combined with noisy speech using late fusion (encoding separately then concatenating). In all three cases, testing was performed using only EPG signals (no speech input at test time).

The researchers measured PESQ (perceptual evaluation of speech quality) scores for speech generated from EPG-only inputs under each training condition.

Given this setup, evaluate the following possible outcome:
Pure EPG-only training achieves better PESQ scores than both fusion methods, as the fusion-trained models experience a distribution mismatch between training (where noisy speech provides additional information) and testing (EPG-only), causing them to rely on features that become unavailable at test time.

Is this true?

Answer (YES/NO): NO